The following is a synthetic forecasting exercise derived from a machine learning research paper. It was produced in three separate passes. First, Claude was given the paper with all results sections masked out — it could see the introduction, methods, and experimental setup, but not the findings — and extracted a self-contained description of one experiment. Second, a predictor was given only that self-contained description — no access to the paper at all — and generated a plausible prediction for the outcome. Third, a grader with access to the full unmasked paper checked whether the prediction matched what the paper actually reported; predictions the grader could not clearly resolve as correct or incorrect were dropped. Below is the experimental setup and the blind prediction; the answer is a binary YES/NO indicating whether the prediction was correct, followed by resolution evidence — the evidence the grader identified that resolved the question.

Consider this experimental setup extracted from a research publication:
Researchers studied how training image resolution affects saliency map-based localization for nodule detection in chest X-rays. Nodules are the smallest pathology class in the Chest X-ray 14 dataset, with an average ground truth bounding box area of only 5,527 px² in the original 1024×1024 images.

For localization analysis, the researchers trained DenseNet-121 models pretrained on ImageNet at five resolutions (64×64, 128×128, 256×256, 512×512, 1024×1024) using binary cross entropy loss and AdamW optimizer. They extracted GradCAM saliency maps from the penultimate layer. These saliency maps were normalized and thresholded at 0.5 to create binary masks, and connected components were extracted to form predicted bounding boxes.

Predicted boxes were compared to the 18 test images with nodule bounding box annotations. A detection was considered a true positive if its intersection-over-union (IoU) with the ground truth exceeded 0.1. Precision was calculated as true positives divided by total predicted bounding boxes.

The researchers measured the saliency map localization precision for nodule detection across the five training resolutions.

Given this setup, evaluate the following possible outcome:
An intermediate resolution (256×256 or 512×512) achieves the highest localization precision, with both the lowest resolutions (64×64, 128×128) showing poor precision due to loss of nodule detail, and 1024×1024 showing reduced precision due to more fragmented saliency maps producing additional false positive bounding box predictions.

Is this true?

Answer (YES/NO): NO